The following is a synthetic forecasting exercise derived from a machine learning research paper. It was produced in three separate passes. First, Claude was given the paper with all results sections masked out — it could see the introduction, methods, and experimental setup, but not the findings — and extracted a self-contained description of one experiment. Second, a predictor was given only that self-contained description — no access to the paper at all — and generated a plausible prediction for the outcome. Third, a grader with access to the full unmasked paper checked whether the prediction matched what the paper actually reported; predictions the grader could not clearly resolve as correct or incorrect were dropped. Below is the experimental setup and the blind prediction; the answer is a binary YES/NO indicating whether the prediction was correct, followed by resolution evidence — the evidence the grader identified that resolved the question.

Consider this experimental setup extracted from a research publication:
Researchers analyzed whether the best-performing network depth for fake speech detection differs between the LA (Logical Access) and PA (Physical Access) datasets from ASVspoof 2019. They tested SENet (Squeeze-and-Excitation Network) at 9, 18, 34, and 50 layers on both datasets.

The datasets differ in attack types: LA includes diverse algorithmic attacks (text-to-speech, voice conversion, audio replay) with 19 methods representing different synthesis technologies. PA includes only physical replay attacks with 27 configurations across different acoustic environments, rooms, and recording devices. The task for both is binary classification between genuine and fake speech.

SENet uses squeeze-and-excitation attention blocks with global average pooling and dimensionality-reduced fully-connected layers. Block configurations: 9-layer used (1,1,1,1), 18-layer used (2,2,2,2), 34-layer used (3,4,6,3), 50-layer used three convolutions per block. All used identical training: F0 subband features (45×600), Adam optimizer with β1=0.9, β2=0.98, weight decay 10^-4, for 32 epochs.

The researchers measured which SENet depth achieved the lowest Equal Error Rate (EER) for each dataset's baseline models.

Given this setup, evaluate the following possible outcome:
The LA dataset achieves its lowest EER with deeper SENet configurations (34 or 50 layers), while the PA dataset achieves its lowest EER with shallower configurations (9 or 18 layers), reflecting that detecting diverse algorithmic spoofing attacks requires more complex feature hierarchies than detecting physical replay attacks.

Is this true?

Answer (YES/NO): NO